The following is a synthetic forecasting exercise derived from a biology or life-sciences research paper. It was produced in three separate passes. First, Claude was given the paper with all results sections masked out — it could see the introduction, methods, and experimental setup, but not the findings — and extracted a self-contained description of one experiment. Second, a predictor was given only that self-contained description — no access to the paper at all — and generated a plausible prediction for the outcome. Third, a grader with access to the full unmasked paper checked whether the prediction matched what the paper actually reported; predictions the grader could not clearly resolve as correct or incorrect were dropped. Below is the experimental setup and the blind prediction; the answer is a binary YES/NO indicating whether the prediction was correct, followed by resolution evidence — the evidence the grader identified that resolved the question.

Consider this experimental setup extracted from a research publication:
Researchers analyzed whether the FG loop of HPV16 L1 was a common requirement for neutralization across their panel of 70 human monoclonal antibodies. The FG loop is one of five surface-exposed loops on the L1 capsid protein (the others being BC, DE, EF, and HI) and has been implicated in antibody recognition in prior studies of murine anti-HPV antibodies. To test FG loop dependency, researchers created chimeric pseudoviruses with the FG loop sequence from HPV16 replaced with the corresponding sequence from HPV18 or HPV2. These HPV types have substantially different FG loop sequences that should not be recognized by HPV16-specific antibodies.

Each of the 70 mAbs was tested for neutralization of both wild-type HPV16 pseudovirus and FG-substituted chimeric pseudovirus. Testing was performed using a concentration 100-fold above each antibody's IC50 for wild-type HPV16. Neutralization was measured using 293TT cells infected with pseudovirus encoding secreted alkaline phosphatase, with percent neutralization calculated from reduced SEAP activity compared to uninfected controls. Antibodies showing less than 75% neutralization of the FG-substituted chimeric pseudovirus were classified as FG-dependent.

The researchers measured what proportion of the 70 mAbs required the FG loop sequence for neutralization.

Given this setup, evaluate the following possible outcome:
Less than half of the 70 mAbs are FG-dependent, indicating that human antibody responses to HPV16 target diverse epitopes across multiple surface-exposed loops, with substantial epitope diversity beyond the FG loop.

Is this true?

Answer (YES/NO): NO